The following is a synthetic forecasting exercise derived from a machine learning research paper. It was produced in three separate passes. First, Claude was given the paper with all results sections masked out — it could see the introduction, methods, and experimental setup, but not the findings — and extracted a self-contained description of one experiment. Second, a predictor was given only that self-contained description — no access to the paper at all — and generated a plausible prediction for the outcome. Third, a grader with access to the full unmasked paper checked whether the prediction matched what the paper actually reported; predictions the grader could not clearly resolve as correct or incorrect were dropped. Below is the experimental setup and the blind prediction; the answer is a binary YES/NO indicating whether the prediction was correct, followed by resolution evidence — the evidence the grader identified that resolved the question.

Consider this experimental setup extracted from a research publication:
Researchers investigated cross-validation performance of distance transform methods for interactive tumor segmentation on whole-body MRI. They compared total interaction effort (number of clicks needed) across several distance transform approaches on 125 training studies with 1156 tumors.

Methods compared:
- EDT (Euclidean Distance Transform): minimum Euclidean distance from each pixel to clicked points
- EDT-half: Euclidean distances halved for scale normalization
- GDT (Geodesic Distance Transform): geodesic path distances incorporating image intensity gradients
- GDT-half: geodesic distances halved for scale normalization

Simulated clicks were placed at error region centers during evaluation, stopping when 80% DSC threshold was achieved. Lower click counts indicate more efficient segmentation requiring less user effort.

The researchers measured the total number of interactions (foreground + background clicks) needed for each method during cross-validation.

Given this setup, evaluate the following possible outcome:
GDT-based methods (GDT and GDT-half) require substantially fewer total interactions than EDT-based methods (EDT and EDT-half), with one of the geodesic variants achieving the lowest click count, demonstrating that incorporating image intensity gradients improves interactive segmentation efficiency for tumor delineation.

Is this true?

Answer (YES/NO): NO